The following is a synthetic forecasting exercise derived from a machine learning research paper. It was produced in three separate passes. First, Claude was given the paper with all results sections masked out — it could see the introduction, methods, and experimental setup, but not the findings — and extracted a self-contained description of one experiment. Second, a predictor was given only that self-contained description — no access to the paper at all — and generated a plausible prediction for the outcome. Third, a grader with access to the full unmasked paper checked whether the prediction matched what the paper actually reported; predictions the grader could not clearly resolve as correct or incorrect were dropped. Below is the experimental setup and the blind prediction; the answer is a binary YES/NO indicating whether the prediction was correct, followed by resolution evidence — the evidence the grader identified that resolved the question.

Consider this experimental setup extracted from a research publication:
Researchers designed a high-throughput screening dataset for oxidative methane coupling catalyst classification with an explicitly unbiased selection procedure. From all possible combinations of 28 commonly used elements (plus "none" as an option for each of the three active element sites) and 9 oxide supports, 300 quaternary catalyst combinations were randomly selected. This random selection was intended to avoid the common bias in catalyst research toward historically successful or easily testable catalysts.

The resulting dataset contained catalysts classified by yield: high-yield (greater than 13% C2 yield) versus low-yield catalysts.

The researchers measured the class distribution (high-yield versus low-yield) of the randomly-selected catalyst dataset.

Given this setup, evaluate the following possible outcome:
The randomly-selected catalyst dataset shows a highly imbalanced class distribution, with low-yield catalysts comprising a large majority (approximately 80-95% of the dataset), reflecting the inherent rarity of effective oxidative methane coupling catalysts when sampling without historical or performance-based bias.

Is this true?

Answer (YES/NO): YES